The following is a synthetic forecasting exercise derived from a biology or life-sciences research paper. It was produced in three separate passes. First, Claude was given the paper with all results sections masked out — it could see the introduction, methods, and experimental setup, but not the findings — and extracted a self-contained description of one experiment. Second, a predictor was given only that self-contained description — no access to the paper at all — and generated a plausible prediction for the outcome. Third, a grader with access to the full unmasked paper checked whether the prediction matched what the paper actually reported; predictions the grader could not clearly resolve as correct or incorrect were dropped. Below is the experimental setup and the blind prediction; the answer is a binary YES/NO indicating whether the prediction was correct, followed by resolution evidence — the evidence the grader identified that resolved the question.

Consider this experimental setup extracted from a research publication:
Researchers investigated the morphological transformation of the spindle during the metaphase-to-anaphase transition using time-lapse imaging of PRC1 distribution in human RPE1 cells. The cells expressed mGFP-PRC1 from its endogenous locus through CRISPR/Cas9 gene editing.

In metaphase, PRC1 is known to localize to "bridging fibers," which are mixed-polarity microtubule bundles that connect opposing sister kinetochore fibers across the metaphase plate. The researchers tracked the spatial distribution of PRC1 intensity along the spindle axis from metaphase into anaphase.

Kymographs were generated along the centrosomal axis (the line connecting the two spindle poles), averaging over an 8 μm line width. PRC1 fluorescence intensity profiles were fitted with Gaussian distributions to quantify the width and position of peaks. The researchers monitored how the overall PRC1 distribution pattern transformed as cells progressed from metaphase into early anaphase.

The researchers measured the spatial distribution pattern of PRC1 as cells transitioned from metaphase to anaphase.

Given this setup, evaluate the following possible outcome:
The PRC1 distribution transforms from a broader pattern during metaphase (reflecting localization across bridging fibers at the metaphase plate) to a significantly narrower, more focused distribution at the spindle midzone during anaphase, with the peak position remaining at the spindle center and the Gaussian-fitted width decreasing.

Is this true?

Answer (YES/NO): YES